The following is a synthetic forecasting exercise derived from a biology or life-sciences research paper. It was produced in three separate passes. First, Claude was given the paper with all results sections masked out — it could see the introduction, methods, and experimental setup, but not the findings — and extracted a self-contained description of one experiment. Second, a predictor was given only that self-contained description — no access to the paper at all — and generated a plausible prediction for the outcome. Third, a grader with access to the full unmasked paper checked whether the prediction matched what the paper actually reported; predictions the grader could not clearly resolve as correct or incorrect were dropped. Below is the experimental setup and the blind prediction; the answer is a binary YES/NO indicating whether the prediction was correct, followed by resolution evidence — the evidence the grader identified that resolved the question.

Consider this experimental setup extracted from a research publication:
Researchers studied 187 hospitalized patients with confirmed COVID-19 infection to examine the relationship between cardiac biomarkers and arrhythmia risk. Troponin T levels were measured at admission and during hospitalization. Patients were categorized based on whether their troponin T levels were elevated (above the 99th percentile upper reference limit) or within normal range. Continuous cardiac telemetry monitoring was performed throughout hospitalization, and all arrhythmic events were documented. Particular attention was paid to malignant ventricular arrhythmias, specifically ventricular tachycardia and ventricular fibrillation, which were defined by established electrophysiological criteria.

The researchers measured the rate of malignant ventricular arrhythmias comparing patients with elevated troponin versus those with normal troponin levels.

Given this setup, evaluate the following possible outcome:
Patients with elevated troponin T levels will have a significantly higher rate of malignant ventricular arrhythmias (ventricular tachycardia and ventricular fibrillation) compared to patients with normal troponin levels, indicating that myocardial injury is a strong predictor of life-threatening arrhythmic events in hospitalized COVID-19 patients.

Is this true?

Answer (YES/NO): YES